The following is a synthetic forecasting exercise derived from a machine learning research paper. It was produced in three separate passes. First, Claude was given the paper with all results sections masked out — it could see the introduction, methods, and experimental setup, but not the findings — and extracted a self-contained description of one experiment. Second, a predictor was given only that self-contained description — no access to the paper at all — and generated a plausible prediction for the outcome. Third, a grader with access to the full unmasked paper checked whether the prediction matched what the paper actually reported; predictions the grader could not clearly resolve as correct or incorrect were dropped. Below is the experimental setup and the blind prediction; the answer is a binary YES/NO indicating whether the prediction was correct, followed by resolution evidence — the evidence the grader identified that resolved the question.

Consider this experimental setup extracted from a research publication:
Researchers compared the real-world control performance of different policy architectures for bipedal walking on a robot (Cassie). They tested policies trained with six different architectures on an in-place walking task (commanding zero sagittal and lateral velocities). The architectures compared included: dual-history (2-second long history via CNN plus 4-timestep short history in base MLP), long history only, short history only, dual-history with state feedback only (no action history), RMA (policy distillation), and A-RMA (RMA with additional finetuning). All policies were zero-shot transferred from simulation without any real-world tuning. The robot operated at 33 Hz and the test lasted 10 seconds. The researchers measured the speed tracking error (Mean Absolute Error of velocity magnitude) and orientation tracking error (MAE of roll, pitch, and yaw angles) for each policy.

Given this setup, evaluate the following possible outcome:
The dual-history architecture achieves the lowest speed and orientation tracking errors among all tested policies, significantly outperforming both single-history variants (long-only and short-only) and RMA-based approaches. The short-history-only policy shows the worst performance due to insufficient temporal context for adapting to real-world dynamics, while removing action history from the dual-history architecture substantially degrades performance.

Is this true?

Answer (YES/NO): NO